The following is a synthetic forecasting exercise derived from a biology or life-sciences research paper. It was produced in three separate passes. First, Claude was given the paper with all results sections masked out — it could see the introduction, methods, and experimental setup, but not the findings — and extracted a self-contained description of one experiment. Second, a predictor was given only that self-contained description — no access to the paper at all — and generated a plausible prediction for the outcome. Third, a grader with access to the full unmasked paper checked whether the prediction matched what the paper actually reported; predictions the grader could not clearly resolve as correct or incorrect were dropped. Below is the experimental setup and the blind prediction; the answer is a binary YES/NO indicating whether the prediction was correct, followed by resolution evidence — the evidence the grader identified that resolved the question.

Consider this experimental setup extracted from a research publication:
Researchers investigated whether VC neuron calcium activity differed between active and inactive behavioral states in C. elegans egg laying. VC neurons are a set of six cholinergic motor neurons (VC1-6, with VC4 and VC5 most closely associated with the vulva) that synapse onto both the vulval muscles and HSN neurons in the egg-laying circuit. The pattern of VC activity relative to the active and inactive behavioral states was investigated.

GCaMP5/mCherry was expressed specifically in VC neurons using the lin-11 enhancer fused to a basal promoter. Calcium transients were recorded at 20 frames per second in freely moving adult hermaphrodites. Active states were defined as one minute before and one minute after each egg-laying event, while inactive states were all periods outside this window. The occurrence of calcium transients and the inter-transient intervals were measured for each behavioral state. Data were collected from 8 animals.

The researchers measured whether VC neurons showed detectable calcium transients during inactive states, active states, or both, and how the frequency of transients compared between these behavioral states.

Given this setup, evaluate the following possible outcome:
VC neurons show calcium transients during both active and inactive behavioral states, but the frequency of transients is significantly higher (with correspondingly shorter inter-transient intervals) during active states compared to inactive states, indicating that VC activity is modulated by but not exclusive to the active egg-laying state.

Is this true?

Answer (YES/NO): NO